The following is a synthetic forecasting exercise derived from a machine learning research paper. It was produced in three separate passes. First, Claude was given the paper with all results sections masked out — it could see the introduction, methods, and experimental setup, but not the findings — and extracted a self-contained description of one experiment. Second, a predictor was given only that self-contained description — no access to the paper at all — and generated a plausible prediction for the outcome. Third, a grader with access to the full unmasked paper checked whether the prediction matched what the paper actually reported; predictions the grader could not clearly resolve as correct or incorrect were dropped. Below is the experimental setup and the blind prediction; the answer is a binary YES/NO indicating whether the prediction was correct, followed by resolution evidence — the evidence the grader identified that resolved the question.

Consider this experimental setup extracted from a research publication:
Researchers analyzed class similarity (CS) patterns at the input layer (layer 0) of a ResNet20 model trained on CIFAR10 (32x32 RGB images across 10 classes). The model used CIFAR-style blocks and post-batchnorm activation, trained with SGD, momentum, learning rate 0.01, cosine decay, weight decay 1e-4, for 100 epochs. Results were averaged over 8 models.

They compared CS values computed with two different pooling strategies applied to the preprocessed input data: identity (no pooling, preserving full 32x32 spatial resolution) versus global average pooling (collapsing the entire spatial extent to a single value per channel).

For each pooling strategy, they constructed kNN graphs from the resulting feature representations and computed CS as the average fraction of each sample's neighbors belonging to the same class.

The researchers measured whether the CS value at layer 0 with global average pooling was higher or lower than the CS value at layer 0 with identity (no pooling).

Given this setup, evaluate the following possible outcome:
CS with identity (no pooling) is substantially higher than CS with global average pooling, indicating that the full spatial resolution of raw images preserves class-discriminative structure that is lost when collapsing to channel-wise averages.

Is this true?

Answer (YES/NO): NO